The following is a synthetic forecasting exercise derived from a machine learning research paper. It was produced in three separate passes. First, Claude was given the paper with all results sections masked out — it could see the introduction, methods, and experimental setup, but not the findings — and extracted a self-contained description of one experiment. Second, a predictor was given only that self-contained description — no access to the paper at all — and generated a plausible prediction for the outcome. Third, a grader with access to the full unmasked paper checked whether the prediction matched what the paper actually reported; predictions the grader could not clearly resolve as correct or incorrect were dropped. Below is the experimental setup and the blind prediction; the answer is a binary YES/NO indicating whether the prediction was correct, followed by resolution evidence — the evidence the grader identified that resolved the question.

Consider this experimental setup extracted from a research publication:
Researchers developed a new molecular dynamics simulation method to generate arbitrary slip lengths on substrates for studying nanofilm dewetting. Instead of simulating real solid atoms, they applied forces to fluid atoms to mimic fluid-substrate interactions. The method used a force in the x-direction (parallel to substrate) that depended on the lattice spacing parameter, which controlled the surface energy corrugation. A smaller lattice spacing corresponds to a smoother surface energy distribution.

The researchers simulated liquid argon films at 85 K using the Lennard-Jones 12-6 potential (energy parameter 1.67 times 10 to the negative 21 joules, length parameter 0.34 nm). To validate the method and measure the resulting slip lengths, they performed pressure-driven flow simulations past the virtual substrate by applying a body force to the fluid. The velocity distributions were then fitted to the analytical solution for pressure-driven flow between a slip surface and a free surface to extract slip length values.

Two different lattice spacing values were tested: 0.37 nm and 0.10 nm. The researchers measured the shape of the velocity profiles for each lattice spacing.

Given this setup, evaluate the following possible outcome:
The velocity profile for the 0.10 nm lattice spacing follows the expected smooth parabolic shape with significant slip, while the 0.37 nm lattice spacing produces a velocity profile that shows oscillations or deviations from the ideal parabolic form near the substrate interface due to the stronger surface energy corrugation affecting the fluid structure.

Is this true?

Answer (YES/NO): NO